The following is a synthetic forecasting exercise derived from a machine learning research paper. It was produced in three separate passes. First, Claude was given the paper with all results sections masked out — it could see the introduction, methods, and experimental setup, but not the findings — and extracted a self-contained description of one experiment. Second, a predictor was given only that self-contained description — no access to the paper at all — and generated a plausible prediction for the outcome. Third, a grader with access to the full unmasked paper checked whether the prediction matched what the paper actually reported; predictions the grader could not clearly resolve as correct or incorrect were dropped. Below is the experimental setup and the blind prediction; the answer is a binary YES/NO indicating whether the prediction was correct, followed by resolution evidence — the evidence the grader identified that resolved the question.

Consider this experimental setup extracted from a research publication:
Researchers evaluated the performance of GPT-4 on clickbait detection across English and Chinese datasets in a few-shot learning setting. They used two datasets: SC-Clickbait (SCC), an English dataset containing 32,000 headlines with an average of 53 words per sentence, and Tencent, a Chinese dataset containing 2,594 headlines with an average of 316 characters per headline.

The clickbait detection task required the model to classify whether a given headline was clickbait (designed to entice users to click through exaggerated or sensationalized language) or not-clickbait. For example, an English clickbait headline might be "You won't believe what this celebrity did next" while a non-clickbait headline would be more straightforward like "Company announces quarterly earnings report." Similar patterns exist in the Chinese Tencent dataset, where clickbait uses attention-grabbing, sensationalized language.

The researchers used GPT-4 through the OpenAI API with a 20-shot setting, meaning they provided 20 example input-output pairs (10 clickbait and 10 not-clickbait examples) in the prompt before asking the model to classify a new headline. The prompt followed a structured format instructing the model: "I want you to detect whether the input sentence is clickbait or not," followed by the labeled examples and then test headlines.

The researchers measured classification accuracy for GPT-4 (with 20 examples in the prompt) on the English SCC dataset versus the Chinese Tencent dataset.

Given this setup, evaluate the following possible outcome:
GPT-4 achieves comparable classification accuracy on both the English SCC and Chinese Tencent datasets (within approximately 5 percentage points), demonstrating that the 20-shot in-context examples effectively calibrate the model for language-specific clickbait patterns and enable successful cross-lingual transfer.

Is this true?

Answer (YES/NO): NO